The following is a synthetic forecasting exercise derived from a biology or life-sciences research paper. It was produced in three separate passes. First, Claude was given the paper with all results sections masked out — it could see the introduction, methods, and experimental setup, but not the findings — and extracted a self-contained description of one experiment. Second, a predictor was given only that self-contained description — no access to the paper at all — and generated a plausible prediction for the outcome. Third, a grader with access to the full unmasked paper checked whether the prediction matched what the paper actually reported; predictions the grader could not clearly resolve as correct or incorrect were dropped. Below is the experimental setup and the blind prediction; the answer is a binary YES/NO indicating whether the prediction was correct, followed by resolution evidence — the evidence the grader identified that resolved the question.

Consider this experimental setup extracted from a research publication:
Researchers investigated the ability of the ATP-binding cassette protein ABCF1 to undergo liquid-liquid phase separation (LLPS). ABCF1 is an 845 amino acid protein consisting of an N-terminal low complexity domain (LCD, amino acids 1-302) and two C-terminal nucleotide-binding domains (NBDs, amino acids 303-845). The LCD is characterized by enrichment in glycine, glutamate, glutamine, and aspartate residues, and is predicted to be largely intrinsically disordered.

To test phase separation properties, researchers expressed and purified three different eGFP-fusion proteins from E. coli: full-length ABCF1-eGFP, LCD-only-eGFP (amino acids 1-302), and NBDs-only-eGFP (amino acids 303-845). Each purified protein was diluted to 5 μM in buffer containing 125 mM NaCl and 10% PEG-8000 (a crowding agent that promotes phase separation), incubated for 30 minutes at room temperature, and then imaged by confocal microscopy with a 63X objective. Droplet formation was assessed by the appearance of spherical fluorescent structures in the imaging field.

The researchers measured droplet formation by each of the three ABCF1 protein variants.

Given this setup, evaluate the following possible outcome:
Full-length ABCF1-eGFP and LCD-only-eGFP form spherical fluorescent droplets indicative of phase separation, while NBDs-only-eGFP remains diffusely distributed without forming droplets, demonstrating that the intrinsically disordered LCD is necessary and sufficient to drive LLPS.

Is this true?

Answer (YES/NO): NO